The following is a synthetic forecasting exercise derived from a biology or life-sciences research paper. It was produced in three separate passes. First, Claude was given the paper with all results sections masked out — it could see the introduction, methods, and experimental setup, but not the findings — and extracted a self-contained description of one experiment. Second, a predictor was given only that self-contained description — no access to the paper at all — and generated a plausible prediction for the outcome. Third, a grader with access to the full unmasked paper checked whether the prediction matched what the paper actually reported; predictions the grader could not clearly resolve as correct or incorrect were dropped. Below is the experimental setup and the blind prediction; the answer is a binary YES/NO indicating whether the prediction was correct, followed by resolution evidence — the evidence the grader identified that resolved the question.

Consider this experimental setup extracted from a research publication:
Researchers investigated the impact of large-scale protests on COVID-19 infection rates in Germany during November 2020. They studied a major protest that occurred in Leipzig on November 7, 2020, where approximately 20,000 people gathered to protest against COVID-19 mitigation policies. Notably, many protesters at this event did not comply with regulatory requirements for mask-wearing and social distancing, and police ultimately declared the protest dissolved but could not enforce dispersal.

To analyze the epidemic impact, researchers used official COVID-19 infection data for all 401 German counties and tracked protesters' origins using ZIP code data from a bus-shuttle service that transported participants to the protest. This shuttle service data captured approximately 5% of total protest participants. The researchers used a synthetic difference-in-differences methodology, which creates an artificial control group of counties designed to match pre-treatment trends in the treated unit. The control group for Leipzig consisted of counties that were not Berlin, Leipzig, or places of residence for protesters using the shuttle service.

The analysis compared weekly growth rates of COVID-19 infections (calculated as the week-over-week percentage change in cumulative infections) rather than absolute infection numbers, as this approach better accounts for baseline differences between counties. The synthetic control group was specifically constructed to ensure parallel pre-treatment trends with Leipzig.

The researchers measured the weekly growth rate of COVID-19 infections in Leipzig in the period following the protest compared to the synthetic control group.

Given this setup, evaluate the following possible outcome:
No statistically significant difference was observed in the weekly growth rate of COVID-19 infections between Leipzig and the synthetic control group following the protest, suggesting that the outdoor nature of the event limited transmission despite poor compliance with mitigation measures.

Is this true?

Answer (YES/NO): YES